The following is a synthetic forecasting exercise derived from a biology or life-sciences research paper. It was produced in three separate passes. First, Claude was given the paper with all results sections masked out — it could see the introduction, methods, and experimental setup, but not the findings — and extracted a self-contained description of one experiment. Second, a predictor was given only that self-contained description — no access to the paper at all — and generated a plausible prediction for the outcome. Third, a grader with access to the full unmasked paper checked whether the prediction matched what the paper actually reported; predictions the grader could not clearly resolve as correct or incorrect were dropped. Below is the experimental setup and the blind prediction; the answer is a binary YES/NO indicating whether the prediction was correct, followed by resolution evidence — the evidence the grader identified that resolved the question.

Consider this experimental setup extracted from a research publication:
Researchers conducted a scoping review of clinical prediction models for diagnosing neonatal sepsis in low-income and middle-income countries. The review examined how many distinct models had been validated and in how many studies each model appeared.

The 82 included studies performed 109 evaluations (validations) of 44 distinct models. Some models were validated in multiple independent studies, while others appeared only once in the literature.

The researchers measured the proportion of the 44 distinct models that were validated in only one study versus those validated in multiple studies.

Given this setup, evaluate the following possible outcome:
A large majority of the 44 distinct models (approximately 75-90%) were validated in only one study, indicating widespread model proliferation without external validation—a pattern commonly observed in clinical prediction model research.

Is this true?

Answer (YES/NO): YES